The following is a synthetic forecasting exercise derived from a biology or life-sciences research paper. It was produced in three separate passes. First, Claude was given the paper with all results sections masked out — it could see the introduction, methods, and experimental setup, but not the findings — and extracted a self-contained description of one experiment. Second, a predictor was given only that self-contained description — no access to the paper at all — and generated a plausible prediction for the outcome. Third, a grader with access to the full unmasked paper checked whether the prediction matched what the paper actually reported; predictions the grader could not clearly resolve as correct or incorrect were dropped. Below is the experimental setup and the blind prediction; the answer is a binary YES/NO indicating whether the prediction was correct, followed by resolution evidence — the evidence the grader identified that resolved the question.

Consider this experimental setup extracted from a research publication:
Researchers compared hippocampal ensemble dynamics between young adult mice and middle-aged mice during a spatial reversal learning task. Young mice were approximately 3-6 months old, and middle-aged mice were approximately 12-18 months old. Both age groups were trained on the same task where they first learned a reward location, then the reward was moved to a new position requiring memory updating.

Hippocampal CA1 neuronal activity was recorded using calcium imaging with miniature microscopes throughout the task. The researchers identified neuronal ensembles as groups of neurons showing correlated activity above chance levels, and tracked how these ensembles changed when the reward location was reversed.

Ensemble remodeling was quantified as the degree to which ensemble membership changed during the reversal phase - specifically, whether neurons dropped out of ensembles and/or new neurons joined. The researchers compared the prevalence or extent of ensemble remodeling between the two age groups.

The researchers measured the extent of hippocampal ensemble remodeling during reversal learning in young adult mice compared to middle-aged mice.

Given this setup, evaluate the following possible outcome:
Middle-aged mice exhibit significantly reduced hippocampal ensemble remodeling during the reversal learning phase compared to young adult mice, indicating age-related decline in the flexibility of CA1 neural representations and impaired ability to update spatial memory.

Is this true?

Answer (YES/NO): YES